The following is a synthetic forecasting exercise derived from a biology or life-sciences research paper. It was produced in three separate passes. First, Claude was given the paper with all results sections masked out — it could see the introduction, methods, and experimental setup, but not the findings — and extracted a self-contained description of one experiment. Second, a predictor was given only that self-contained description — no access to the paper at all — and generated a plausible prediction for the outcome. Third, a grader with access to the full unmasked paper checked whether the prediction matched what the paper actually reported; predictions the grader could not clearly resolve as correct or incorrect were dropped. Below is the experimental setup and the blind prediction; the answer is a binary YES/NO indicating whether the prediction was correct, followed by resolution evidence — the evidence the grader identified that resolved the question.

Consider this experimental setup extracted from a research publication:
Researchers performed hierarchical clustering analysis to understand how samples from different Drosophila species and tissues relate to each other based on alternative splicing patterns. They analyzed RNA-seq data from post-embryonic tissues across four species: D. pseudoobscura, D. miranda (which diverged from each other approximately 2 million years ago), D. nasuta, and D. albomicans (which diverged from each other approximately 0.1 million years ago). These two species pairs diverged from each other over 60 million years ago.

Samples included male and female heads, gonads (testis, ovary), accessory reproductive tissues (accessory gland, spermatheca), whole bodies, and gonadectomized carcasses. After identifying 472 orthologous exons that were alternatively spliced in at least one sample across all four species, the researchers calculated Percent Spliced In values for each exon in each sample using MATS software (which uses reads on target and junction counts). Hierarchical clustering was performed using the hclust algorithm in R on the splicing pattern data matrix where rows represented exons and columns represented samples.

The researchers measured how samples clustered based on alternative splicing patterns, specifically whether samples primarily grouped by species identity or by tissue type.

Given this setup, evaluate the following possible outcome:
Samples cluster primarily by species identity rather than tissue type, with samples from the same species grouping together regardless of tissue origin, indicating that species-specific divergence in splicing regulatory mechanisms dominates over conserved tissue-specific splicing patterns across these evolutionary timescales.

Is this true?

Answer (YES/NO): YES